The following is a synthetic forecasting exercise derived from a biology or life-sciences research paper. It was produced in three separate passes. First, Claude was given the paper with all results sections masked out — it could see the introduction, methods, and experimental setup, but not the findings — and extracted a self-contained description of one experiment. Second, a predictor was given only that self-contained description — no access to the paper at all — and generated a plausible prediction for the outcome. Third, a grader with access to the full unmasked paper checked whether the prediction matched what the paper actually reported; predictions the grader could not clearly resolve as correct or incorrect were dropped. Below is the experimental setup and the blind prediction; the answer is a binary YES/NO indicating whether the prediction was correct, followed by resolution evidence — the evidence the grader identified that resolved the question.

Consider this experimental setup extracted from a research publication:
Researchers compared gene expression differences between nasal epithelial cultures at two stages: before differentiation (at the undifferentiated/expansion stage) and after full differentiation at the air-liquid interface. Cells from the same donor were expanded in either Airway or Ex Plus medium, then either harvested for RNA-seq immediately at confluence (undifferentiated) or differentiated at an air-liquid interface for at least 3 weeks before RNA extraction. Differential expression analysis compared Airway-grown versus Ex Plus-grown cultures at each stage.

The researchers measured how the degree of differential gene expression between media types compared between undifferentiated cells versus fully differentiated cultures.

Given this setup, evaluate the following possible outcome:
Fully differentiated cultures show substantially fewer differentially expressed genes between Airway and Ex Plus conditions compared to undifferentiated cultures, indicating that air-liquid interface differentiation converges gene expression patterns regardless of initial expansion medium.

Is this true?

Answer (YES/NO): YES